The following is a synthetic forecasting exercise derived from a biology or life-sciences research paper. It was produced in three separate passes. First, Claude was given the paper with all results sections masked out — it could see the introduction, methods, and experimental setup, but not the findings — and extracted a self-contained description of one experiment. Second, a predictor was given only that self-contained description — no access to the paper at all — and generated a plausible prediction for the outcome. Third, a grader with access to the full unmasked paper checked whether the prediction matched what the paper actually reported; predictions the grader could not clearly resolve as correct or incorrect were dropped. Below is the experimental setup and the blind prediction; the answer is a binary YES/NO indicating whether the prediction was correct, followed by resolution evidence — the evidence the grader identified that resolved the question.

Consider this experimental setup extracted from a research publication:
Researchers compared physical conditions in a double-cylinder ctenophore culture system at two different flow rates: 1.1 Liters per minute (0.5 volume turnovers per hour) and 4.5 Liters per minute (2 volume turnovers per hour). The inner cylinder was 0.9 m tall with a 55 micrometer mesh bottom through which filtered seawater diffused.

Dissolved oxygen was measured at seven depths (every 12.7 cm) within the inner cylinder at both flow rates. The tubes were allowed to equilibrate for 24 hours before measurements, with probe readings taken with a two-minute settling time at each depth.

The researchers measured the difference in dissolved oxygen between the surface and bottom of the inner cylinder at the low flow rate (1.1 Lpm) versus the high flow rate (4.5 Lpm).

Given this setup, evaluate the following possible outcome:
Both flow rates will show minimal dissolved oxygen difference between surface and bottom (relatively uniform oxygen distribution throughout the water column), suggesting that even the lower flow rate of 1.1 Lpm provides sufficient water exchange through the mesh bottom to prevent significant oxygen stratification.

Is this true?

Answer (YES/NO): YES